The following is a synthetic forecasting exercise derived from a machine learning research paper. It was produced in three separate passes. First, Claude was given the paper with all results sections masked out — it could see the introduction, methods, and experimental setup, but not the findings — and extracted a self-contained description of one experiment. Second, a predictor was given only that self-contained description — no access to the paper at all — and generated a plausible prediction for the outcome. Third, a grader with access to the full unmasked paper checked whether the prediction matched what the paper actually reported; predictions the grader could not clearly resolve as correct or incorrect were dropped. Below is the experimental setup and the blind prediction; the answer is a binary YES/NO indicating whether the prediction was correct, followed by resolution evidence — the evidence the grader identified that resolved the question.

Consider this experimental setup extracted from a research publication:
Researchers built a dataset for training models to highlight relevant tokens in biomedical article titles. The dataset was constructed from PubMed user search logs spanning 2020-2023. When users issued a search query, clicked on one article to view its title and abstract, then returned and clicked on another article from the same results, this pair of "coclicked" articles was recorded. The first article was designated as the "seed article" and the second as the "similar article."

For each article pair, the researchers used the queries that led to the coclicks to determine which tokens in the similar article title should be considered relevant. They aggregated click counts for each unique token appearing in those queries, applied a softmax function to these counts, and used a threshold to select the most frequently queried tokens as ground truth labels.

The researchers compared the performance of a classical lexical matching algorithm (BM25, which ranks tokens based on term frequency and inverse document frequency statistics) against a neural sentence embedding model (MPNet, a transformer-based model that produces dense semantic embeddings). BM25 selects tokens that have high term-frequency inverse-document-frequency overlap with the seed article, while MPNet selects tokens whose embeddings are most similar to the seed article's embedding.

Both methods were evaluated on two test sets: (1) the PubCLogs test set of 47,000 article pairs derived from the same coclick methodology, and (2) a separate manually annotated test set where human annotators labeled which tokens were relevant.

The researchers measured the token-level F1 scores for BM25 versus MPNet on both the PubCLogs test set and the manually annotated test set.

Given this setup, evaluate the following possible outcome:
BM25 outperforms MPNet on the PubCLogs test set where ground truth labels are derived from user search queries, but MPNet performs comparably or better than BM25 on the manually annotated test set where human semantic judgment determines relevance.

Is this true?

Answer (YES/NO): YES